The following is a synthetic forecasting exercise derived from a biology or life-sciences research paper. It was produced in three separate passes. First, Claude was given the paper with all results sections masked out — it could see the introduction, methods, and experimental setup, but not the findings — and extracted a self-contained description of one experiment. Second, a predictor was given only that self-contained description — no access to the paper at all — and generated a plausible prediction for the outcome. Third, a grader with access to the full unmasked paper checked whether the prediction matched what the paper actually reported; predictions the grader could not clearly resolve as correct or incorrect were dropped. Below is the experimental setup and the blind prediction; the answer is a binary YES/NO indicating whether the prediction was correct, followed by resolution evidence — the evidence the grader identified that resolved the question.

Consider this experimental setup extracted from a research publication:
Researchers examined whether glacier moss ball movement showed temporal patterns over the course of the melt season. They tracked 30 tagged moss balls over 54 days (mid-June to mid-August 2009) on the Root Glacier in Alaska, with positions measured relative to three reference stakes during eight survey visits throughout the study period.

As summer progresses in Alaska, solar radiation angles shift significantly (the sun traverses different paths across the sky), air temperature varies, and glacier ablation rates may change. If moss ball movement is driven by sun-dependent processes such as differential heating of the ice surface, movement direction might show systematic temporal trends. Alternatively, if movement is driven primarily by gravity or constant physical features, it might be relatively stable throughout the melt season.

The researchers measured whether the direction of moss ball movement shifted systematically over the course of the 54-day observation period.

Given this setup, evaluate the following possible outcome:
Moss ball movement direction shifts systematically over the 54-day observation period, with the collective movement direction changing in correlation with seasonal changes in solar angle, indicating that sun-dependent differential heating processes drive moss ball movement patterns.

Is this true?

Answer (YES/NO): YES